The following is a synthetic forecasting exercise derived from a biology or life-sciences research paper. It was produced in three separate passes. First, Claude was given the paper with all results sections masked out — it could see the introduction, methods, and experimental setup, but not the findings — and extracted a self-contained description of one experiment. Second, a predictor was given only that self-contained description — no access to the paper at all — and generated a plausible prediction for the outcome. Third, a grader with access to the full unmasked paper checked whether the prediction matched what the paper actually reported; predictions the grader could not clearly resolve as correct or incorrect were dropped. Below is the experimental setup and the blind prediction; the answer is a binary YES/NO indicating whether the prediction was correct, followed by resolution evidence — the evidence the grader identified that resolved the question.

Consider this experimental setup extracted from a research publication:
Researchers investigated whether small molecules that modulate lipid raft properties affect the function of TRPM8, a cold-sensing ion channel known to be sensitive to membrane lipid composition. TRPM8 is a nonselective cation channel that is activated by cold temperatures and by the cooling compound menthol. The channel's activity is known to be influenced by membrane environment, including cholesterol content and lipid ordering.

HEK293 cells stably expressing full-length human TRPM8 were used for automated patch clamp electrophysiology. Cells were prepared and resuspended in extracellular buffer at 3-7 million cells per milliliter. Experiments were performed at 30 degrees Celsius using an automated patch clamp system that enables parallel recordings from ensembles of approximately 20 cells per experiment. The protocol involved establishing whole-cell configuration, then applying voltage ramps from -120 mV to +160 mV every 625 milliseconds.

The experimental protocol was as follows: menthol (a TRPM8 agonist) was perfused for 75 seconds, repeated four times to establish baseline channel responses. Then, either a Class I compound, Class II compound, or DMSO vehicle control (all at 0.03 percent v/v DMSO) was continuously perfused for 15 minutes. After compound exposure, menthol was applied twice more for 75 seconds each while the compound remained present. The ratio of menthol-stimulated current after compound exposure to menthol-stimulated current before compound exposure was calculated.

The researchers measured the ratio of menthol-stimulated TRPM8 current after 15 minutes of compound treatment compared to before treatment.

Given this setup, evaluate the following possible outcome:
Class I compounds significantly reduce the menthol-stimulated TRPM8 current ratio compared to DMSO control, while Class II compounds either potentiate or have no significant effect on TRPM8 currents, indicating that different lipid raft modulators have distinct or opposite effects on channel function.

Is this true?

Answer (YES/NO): NO